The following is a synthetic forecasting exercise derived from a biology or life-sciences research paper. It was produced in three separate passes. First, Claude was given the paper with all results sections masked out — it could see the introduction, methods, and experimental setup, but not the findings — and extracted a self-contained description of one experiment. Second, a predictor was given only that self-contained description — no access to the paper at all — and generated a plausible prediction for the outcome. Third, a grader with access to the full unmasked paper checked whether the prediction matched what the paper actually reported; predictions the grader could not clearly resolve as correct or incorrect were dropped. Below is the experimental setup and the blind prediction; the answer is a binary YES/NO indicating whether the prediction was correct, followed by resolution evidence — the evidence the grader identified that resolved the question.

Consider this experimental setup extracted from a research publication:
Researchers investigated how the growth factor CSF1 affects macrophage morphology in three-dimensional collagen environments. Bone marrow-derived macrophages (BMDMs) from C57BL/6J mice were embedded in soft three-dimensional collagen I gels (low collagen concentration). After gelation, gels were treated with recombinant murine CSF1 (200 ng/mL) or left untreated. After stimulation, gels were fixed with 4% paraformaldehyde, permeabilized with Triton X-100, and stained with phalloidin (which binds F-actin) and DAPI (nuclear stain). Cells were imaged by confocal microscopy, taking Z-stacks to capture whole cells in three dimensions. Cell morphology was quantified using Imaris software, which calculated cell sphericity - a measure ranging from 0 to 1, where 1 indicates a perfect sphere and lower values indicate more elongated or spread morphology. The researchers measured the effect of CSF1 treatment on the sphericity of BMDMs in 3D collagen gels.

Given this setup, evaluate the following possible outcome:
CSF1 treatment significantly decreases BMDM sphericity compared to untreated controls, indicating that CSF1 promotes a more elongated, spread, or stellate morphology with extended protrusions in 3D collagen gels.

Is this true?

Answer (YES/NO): YES